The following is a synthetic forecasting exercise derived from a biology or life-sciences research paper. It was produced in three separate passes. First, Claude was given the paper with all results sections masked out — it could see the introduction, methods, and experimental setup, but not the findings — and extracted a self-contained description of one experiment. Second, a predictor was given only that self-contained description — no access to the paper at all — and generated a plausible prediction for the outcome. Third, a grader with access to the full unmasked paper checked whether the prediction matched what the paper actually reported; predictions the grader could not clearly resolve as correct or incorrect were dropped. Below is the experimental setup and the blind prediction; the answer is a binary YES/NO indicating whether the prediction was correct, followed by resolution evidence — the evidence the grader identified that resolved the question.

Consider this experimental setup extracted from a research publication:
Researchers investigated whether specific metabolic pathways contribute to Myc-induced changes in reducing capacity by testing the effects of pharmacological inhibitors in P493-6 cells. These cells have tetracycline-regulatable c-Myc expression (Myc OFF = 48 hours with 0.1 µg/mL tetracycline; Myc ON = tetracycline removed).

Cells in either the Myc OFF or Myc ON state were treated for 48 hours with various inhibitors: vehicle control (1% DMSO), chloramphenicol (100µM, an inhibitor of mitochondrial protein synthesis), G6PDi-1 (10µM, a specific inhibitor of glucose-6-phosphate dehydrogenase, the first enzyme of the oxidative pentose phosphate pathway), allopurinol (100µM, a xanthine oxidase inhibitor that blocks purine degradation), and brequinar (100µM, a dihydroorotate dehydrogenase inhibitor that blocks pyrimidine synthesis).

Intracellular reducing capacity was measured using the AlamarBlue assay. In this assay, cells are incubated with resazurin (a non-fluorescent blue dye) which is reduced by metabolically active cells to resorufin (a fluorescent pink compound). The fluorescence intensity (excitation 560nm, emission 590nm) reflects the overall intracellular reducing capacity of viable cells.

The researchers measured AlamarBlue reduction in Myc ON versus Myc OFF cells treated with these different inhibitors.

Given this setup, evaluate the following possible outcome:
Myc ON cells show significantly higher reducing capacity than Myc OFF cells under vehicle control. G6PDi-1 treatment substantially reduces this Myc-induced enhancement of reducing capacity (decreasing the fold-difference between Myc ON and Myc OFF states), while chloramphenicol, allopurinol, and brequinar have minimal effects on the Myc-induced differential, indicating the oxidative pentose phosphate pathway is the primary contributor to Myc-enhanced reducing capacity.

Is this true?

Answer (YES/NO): NO